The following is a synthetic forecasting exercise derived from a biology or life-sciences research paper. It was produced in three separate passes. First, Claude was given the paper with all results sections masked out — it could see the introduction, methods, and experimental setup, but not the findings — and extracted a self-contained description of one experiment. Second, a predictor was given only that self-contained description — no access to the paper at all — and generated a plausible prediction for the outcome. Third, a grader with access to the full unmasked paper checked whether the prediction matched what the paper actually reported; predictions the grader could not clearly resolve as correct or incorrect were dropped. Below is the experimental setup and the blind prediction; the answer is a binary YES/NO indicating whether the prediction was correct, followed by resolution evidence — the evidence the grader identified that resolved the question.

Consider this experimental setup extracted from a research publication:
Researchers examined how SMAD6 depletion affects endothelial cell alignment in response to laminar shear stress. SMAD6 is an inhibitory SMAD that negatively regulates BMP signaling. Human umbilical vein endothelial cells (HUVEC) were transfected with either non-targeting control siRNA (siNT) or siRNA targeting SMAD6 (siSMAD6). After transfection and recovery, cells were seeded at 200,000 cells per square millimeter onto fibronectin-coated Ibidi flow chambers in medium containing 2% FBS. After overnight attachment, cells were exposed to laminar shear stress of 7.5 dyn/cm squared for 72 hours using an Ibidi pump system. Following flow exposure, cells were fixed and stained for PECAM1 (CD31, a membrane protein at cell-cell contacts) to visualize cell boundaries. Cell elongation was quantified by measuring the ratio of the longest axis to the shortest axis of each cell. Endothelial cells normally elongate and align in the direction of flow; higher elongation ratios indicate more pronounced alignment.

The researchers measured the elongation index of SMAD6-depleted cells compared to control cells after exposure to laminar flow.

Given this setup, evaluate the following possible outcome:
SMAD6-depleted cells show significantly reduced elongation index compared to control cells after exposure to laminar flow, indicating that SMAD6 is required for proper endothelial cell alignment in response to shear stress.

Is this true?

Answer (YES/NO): YES